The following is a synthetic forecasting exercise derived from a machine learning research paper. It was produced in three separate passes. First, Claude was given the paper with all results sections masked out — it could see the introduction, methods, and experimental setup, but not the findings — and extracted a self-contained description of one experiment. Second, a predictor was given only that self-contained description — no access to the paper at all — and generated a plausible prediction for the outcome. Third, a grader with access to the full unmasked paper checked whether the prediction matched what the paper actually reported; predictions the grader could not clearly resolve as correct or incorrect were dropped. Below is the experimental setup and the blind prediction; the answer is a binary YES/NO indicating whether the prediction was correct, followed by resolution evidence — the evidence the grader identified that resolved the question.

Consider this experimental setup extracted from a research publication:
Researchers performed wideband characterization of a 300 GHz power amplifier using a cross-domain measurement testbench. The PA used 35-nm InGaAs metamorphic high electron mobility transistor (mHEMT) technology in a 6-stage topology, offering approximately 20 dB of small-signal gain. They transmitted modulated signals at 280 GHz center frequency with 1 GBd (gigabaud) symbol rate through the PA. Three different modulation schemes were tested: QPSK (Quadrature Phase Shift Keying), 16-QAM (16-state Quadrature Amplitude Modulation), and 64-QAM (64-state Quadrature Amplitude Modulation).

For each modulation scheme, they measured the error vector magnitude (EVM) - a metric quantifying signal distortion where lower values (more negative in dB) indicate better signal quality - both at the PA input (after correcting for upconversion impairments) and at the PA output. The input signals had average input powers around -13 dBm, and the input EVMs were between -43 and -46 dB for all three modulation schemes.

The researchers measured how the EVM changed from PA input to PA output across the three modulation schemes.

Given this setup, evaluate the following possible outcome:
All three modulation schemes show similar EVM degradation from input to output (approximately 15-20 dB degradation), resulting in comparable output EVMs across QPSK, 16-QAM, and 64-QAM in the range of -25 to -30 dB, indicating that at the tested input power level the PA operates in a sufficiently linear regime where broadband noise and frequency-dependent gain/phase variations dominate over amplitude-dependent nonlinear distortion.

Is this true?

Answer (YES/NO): NO